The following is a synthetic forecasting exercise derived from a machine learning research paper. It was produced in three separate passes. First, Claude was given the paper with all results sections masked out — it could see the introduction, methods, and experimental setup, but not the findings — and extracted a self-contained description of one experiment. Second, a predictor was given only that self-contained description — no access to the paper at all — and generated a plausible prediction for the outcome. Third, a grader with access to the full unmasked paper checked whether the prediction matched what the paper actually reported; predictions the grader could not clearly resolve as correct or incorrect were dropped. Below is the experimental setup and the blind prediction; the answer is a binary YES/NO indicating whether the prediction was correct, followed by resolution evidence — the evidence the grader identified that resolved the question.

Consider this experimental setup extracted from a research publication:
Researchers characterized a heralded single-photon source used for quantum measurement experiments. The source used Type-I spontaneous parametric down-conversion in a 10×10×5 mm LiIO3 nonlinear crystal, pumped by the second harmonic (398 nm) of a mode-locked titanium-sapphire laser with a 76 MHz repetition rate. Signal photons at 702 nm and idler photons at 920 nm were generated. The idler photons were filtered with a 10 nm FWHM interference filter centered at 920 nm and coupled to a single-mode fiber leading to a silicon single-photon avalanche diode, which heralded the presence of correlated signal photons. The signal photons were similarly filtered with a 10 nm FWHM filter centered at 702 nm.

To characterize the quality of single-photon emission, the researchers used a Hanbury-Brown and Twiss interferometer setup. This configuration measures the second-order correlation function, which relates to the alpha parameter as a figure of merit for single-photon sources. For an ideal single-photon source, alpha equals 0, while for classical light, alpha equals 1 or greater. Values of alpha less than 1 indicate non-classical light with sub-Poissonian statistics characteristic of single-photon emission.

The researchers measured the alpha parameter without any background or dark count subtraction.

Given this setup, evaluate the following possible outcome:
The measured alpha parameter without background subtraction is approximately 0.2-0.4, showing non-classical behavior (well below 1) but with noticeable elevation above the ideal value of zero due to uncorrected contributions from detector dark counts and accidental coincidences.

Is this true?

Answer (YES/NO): NO